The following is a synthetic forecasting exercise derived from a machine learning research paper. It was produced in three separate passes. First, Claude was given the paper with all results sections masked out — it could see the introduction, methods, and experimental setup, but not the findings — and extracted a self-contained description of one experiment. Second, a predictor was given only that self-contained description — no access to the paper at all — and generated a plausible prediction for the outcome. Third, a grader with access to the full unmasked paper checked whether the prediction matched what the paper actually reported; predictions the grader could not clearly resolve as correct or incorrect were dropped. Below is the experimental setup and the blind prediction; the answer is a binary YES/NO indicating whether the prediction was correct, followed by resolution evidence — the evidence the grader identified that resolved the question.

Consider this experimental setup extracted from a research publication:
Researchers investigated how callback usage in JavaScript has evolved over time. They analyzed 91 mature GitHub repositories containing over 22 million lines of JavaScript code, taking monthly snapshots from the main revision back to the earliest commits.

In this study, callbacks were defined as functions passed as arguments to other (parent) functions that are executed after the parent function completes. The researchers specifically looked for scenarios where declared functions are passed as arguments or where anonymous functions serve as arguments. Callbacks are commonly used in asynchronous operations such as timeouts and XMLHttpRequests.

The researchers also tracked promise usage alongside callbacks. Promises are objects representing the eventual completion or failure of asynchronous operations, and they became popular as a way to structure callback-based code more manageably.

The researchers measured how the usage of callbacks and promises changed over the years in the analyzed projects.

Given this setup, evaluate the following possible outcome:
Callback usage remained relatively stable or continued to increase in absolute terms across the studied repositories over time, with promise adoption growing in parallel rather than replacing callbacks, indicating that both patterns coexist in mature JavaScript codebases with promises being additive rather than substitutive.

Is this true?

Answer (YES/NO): NO